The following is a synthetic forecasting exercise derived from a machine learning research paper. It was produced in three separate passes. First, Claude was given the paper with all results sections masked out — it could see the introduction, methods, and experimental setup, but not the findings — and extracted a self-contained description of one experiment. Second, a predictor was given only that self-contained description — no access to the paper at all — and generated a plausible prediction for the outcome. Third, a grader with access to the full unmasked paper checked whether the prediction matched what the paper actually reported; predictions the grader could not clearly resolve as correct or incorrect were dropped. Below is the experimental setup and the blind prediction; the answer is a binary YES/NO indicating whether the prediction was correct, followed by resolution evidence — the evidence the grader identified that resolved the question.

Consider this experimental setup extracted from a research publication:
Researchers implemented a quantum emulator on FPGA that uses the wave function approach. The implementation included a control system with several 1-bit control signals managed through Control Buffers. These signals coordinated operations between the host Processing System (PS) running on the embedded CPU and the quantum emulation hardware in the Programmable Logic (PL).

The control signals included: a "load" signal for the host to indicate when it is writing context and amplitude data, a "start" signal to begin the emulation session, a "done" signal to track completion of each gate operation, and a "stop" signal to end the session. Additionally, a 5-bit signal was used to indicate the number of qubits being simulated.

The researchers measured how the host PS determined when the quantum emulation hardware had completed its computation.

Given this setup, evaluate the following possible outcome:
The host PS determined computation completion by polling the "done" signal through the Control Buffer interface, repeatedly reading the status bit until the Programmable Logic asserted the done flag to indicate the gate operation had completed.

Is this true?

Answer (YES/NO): YES